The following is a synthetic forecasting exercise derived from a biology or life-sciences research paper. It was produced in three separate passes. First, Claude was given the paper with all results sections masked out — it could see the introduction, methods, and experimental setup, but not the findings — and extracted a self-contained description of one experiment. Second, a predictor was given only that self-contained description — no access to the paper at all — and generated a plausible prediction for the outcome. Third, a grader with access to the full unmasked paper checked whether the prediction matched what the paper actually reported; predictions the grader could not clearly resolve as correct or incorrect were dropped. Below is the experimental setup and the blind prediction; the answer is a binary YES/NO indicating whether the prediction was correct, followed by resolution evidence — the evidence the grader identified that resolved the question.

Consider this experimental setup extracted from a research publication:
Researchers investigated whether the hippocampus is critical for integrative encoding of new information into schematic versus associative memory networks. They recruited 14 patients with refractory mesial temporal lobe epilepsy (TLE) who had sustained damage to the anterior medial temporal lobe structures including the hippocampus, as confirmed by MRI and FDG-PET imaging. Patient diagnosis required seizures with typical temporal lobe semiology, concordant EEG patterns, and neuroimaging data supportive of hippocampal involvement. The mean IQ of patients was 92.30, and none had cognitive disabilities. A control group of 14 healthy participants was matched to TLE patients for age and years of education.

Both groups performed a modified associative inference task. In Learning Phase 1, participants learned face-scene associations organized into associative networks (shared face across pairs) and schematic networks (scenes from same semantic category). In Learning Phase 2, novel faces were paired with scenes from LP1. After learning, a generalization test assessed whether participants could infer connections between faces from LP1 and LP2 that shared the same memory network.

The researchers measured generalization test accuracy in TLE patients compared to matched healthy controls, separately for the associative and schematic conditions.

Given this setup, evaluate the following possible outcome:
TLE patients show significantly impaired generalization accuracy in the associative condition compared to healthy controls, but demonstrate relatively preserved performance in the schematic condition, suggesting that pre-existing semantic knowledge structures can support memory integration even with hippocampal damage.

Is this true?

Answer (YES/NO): NO